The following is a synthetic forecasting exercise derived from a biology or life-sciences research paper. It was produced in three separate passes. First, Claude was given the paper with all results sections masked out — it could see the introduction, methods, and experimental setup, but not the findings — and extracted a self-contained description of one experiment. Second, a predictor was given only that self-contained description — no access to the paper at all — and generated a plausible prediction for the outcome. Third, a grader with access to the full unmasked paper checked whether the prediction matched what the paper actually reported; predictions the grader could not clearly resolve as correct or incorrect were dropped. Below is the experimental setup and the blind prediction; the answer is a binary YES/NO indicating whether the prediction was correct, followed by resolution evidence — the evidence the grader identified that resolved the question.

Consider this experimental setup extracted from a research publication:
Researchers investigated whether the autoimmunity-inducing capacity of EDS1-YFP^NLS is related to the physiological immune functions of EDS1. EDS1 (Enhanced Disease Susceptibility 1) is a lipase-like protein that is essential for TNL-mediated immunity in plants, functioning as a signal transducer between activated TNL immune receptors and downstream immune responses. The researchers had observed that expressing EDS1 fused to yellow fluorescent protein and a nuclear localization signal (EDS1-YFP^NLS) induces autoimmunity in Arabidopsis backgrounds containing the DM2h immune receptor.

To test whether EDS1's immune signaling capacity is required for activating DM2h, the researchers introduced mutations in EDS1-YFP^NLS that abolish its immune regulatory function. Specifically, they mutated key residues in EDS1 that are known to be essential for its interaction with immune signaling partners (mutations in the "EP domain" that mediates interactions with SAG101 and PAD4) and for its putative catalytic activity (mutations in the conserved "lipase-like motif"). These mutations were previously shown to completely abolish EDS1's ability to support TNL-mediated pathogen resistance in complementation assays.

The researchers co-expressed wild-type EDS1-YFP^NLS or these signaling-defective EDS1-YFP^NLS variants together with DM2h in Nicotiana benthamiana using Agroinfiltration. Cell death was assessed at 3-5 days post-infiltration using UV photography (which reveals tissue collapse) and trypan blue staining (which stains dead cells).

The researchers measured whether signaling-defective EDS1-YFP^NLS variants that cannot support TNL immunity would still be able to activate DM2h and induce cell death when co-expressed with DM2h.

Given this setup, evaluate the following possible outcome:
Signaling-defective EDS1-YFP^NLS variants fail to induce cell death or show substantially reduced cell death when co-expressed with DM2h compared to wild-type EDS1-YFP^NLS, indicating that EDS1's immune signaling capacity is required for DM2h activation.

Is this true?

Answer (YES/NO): NO